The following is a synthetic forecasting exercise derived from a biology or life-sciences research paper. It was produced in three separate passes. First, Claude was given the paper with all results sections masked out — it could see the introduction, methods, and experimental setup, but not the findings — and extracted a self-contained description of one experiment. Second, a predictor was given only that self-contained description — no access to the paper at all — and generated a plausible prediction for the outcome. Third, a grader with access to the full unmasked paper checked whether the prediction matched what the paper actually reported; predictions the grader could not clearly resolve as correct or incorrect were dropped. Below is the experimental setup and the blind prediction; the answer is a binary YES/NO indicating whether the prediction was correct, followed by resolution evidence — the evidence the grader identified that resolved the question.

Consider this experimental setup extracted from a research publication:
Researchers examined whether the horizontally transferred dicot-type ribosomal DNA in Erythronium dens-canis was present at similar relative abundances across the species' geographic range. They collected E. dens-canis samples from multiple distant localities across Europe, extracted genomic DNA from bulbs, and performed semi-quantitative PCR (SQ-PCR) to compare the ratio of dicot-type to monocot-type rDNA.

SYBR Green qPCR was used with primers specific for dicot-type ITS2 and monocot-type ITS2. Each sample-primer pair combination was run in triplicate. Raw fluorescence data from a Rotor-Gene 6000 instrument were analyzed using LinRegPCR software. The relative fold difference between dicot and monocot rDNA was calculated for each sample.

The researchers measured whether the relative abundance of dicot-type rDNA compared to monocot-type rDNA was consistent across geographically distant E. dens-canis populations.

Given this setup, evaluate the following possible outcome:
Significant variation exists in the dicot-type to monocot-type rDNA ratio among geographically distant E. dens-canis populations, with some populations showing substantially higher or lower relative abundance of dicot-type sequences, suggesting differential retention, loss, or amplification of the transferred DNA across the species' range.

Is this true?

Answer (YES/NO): YES